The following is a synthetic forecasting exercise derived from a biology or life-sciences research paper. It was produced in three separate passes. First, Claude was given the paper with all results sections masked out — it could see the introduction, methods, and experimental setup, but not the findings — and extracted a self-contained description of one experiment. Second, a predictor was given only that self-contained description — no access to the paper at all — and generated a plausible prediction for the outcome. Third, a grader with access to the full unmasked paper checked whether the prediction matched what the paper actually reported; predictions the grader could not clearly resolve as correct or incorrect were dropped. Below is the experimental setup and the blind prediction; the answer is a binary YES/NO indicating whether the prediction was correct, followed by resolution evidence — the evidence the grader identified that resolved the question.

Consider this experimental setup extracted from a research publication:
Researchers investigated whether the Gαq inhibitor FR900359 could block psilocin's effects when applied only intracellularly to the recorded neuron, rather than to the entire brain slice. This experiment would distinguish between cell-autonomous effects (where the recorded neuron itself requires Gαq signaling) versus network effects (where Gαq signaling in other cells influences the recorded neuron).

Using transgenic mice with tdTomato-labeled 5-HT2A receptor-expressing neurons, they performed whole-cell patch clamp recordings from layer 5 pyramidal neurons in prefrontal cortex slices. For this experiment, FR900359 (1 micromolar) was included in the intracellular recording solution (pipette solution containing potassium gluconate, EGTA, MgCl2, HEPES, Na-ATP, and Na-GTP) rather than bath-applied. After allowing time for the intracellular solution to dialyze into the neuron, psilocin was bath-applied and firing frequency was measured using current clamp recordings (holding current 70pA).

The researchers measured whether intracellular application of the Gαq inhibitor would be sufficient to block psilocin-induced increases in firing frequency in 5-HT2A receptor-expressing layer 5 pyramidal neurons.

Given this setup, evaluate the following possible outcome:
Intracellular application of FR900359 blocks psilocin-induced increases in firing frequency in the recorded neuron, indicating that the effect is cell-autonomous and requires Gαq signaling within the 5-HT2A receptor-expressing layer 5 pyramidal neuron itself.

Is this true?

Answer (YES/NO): YES